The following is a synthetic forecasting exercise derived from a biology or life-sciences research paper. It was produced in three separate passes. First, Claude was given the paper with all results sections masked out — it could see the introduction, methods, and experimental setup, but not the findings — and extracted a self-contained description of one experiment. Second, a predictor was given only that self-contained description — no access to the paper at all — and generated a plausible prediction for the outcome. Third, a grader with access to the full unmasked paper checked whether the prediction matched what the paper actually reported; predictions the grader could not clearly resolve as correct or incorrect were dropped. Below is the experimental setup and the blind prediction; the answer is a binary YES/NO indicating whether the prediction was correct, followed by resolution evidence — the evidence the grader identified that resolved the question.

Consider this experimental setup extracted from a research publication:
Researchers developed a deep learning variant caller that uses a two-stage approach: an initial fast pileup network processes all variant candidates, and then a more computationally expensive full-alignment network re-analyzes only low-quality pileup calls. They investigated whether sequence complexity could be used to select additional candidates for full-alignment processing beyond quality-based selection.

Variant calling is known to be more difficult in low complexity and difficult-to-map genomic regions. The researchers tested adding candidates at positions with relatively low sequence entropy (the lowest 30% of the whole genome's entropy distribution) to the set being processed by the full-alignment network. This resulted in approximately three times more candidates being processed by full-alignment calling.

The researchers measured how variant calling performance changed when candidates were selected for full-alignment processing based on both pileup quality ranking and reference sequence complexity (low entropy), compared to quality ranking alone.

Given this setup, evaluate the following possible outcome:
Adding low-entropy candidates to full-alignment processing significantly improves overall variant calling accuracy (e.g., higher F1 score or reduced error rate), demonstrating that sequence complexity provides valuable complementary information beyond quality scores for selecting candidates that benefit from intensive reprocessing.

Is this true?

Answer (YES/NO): NO